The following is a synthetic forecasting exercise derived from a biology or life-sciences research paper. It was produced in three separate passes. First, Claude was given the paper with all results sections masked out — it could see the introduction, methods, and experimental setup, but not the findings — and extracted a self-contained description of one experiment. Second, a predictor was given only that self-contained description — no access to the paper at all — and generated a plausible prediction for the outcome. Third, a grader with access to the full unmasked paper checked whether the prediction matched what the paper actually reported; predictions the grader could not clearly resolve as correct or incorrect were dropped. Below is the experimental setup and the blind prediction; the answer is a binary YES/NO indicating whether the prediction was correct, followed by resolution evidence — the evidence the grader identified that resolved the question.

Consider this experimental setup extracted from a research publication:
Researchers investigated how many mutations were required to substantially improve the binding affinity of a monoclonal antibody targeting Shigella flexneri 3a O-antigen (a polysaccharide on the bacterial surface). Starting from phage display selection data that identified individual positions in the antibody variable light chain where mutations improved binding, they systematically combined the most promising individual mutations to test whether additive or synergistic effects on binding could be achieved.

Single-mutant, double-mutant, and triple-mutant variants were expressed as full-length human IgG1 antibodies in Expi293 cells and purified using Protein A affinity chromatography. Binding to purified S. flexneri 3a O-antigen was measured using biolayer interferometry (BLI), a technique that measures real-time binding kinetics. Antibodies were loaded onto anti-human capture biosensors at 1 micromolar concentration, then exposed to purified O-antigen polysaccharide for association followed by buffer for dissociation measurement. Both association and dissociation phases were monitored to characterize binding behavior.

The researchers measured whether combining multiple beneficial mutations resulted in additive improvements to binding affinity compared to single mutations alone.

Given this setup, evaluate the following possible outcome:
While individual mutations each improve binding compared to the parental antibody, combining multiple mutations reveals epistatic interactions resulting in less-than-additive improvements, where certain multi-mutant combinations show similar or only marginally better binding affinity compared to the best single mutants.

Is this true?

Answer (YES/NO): NO